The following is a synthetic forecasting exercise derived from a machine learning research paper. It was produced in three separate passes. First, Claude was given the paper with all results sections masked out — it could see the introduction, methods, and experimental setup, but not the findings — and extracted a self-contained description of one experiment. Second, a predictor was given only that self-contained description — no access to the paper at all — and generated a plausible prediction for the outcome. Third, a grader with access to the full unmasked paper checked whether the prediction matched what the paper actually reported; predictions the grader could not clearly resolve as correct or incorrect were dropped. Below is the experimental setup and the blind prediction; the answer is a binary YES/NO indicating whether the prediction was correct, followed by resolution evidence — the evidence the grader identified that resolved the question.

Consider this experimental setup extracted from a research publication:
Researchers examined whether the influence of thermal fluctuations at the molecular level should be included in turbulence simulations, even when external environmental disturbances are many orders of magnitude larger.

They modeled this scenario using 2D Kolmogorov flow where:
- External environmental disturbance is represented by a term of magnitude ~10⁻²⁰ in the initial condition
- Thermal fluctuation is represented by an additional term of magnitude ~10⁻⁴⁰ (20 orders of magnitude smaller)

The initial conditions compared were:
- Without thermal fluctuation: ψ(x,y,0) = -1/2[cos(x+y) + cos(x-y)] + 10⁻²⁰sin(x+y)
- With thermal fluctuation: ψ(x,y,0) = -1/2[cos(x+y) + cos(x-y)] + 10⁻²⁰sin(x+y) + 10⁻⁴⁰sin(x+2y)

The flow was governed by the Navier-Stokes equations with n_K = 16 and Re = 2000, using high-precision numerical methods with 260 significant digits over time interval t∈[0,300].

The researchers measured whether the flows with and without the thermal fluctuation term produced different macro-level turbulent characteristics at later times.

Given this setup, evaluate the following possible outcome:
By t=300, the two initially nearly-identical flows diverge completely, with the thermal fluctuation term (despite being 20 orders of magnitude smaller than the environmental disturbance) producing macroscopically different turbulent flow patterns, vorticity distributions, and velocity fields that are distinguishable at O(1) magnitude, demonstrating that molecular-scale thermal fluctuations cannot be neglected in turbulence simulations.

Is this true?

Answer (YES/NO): YES